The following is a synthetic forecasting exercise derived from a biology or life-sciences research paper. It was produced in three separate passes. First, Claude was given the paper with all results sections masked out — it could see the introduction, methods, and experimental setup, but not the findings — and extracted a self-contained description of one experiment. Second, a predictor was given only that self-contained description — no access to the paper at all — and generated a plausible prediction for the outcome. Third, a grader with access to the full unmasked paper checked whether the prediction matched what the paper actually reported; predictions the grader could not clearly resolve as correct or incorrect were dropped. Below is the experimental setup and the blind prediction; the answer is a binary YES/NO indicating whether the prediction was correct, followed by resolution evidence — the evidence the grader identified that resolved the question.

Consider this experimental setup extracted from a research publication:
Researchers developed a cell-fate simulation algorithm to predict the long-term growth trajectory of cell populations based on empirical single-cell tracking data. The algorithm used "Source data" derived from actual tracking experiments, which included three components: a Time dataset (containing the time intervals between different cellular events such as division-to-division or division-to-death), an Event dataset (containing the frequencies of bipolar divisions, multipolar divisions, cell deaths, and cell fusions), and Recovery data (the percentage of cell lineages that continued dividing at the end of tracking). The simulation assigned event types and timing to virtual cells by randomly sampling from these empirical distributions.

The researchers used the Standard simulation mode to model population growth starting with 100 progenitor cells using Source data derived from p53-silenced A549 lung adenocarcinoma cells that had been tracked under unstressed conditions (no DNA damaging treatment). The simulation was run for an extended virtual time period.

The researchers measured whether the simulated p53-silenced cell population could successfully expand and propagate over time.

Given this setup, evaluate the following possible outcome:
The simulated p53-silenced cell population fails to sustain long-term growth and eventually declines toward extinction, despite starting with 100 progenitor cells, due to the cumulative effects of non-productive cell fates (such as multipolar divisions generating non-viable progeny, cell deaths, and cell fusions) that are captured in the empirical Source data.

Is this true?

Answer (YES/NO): NO